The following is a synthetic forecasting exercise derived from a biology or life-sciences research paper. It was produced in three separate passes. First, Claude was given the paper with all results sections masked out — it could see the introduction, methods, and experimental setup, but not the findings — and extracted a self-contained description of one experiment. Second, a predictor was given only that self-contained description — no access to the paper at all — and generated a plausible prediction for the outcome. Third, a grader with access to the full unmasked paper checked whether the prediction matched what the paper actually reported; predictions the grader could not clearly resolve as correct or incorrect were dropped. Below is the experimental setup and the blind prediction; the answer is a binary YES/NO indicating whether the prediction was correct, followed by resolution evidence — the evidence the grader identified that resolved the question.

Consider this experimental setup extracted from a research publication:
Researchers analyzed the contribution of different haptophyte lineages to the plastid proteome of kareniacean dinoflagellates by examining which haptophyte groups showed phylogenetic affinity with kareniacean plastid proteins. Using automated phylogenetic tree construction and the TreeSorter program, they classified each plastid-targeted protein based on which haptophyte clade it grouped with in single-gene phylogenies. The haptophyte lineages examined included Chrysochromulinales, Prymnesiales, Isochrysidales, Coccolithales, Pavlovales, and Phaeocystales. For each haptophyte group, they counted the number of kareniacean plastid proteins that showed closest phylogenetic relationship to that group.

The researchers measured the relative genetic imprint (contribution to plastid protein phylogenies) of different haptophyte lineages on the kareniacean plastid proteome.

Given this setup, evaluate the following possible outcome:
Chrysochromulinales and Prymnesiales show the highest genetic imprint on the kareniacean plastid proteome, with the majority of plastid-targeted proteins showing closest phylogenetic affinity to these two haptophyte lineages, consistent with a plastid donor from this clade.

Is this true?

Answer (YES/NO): NO